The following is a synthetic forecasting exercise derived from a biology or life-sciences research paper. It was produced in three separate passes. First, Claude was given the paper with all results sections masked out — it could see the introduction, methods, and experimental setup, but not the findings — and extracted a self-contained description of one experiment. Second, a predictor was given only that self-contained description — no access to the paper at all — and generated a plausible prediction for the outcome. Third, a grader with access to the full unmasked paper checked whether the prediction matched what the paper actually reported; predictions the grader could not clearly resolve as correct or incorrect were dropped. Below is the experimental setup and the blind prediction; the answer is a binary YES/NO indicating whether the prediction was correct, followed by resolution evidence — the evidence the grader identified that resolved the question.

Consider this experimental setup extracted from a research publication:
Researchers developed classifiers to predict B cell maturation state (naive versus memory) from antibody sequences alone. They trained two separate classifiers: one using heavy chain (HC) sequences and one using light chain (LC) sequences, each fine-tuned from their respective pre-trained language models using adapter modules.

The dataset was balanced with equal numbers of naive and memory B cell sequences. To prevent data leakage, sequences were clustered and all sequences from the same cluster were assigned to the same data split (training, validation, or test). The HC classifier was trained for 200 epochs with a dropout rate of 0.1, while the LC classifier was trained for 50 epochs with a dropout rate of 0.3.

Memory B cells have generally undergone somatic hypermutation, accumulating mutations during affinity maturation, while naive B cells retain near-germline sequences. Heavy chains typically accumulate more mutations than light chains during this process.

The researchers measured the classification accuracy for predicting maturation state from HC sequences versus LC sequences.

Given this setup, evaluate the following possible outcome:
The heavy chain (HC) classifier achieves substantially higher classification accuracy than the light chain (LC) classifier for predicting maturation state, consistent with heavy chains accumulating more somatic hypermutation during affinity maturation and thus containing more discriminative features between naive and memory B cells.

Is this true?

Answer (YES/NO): YES